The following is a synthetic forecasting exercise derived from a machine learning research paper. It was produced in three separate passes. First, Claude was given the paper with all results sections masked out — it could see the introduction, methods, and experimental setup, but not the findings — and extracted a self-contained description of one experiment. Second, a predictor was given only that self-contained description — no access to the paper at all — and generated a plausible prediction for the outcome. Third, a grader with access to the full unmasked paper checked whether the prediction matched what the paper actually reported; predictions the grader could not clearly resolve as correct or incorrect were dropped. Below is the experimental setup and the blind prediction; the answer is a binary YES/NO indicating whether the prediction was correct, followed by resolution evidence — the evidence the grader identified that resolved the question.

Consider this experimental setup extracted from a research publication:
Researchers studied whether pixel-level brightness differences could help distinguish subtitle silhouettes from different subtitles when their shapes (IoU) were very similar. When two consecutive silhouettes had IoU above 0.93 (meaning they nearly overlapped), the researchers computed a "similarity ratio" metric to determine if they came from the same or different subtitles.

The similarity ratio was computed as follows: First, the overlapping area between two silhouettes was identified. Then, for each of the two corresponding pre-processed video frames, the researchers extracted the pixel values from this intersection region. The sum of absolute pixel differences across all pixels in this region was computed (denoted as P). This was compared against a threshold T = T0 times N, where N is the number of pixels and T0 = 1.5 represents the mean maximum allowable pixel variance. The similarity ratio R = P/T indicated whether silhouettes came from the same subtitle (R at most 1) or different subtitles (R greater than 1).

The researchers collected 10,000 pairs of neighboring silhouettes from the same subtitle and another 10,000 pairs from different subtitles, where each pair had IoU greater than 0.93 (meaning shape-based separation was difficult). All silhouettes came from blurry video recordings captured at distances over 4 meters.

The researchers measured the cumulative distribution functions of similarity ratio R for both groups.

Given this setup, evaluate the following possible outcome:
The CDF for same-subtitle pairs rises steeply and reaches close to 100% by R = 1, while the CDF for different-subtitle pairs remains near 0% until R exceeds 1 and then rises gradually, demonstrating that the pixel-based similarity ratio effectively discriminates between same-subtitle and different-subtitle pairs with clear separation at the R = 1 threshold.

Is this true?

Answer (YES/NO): YES